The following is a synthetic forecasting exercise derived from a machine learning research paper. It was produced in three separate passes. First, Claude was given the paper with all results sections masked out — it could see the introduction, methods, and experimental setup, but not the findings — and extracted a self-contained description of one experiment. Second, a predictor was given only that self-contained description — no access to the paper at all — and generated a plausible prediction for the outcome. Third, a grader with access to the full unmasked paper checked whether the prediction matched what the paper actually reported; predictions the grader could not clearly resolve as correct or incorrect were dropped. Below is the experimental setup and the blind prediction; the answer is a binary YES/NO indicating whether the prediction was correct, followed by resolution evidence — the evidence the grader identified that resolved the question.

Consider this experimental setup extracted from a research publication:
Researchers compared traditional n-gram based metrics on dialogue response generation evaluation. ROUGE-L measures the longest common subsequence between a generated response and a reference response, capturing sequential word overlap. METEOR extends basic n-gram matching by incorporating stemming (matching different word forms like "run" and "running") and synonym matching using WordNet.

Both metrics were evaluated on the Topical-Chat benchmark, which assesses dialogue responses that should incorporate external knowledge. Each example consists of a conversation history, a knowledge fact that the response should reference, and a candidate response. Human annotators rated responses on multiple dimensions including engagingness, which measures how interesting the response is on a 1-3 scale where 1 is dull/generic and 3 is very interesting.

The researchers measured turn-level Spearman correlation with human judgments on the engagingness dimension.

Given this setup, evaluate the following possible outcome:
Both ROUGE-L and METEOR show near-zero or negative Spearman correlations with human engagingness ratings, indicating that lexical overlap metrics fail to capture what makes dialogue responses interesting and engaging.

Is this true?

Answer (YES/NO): NO